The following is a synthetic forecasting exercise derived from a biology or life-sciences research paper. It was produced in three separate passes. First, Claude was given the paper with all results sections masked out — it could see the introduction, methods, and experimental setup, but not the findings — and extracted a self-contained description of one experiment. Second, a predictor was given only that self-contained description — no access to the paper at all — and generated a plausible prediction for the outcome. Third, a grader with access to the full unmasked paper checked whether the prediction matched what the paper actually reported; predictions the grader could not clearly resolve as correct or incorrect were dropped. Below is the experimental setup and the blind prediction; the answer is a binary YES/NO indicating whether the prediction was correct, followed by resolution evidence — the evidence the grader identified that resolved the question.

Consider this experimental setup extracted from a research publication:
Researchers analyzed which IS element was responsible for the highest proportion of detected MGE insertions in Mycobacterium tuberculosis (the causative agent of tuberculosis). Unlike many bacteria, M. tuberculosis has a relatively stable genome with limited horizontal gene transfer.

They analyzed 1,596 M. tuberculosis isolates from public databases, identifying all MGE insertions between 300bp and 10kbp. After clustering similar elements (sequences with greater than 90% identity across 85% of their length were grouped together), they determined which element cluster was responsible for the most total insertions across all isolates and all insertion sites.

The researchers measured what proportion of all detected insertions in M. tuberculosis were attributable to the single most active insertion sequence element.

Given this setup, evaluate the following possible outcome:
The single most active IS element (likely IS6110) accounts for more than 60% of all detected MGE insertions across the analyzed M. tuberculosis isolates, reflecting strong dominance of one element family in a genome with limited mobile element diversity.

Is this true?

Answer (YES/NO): YES